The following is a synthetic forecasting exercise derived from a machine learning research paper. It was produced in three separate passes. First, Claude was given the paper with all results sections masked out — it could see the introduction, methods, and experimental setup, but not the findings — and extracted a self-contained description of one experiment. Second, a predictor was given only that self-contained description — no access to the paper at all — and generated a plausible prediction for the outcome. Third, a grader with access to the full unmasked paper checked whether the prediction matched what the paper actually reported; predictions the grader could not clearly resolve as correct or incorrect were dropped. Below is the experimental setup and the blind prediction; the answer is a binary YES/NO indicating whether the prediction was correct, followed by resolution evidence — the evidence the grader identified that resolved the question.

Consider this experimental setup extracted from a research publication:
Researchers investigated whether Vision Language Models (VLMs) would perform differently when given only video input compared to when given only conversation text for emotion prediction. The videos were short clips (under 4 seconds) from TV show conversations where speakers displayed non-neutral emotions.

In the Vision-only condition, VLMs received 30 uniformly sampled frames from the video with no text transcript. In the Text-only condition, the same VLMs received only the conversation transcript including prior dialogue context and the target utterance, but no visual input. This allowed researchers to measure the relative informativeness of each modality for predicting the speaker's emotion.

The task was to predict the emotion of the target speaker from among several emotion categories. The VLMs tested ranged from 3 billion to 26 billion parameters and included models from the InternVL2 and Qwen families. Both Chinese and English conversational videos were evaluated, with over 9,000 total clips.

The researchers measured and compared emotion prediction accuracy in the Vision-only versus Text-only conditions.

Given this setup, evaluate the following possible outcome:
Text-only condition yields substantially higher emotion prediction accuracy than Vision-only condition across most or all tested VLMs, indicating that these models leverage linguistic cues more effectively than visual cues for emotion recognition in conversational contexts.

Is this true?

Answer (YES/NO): NO